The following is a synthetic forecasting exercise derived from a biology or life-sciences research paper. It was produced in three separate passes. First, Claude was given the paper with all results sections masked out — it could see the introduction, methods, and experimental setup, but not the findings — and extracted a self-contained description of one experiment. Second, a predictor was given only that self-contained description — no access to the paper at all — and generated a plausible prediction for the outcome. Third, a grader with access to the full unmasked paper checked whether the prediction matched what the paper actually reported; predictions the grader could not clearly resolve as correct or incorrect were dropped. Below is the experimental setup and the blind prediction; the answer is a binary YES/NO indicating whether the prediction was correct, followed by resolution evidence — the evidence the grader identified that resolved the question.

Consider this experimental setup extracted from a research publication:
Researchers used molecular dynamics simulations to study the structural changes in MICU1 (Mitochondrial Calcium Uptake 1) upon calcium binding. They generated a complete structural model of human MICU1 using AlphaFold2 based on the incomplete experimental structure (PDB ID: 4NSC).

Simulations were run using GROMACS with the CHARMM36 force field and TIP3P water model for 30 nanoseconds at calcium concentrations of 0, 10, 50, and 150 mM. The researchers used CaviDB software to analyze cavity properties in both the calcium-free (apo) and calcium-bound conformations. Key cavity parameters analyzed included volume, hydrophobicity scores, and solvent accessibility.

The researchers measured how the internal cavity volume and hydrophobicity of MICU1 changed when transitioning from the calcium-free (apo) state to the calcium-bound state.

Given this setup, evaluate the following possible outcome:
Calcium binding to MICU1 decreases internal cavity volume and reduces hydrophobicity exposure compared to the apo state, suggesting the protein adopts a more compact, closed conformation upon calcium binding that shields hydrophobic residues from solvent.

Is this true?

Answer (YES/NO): YES